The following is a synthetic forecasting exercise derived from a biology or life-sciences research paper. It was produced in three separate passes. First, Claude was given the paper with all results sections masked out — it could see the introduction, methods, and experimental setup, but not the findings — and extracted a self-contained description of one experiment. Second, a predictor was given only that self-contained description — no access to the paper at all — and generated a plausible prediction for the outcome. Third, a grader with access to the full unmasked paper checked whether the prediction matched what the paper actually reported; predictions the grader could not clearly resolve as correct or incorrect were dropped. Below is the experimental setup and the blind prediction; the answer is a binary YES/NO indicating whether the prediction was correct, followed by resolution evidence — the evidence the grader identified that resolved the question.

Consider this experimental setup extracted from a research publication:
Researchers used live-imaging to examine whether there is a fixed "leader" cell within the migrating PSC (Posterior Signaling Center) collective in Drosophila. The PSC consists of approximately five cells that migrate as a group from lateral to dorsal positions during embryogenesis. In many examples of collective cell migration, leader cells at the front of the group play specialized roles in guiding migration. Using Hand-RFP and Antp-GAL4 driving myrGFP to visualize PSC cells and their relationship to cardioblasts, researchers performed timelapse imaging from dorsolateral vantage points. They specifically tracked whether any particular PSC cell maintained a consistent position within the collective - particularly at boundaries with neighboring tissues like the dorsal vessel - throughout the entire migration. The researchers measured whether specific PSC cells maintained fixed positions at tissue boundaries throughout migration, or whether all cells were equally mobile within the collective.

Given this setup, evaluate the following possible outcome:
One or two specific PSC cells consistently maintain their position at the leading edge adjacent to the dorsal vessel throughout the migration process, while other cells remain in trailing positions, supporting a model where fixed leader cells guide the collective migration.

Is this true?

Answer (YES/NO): NO